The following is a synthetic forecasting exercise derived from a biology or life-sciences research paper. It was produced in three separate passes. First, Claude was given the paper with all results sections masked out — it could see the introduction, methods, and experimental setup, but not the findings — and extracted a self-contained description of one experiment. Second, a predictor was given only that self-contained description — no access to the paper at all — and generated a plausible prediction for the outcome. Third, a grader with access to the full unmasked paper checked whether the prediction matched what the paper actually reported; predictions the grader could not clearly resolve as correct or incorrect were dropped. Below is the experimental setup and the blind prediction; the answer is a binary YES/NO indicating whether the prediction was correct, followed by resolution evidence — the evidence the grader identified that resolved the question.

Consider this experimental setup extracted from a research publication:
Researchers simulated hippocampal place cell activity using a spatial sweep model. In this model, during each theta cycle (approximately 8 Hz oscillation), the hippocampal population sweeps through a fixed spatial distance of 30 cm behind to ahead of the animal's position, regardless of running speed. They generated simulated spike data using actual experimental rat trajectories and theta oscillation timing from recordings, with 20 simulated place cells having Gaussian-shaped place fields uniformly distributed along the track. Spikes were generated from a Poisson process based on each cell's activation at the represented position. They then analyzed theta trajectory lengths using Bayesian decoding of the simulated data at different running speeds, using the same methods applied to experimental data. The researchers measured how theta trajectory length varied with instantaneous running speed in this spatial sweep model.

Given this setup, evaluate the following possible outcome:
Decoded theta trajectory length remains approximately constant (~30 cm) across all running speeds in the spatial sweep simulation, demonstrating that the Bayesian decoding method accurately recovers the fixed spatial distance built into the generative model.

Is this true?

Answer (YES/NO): NO